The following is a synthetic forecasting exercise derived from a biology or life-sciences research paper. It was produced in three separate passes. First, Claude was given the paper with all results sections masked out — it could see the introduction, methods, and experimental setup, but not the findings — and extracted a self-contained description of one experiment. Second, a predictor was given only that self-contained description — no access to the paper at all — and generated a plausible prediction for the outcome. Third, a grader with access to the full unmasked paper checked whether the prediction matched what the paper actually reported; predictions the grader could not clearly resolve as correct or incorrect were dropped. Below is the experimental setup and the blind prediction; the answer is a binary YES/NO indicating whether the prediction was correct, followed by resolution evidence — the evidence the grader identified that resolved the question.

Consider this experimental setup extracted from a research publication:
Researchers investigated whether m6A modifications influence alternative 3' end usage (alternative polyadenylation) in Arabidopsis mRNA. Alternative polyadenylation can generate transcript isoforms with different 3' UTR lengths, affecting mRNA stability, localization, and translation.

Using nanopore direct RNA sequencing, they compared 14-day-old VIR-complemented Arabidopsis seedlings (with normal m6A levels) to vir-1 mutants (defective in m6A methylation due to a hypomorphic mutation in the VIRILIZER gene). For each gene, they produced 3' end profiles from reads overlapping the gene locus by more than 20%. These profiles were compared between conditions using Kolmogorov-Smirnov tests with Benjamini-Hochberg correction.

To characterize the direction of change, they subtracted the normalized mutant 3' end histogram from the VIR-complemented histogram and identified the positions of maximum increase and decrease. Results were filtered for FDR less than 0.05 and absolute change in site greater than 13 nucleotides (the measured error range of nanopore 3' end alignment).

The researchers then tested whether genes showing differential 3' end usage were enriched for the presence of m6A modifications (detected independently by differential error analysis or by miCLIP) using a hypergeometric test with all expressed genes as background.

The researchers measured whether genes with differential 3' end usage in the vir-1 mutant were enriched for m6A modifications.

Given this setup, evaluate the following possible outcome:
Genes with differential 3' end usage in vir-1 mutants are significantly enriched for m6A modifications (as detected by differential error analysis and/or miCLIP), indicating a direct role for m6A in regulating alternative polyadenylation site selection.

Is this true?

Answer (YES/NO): YES